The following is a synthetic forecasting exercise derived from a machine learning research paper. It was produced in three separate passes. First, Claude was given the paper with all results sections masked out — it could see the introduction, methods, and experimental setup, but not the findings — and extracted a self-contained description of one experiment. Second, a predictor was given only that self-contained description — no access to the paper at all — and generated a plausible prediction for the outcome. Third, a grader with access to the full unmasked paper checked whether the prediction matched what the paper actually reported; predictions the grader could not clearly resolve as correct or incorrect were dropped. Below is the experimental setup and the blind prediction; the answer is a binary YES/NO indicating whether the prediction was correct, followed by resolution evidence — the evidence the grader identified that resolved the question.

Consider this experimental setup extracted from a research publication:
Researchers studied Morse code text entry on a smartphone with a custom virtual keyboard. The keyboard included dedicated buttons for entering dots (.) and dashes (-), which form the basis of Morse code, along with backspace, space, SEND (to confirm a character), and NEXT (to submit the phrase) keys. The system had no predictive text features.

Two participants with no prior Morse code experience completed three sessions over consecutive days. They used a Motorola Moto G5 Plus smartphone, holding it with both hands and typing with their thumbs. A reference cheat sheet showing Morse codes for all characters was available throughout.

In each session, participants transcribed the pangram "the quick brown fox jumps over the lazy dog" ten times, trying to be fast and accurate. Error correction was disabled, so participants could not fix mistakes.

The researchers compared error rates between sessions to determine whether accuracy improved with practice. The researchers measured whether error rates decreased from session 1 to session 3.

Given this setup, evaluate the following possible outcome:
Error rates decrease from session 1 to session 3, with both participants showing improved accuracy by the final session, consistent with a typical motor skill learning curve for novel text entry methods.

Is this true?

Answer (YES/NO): NO